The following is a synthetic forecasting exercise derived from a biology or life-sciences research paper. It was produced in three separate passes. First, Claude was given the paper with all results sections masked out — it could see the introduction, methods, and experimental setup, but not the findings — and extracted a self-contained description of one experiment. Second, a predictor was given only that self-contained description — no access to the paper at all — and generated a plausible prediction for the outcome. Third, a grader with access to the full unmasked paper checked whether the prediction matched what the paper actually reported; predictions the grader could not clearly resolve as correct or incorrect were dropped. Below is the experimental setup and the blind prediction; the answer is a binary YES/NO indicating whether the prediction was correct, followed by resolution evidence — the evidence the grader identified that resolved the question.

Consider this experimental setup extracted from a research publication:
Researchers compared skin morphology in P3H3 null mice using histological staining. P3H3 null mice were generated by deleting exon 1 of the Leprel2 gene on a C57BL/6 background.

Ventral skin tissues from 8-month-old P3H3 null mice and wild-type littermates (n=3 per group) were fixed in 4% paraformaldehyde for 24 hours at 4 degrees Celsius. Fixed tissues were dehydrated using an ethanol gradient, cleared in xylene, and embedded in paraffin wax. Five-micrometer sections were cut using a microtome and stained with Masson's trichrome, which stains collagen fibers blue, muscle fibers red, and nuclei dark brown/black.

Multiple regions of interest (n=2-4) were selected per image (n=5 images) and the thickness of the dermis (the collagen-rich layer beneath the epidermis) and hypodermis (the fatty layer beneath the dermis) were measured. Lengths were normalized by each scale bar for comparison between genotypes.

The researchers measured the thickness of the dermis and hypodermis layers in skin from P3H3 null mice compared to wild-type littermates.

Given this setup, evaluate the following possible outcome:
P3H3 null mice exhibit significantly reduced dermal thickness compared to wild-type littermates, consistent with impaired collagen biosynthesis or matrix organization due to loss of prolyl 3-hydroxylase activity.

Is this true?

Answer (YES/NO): NO